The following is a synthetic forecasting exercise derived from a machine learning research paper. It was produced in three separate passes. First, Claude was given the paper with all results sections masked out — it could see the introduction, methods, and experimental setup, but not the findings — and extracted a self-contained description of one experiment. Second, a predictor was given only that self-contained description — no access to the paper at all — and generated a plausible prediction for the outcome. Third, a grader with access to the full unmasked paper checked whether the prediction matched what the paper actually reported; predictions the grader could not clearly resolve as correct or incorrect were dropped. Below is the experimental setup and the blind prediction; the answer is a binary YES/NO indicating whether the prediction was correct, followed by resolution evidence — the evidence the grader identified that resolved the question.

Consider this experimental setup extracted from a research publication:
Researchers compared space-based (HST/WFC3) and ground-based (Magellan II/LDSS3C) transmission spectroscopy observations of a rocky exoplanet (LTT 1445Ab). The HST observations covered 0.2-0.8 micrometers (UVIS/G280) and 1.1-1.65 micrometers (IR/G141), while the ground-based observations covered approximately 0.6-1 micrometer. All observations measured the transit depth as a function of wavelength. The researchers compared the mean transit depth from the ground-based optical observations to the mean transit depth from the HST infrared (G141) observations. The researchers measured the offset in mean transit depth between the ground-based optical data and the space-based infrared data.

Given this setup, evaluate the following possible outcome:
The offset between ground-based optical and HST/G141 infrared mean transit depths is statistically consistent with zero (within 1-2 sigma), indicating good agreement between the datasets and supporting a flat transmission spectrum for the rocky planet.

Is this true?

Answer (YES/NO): NO